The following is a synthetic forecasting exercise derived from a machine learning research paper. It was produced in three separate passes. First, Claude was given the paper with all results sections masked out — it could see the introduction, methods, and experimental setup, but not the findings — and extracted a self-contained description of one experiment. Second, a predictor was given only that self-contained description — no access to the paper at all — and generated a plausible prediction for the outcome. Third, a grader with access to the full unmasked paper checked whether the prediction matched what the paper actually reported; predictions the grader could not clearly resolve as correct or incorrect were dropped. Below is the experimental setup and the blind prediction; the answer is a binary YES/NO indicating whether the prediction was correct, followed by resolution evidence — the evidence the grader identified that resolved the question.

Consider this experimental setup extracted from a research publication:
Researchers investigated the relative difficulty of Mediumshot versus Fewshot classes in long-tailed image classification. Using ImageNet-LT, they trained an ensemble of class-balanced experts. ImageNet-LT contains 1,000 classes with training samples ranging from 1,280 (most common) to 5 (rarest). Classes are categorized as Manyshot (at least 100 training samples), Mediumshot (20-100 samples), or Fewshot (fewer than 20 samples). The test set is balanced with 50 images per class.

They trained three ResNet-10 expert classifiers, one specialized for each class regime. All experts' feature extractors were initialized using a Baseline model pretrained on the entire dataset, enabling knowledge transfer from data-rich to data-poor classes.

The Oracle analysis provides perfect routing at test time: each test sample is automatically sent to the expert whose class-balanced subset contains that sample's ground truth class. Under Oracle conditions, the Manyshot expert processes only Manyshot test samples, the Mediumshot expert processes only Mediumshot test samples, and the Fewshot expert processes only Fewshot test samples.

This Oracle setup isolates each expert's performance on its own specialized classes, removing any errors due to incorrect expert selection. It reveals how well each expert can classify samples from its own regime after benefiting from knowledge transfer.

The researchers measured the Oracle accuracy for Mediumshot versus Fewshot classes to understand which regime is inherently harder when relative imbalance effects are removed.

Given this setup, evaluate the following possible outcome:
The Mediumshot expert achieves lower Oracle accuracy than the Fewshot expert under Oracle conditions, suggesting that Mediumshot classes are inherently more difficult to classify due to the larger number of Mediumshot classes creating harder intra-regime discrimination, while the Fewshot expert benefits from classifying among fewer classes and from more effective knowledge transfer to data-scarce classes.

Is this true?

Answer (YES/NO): YES